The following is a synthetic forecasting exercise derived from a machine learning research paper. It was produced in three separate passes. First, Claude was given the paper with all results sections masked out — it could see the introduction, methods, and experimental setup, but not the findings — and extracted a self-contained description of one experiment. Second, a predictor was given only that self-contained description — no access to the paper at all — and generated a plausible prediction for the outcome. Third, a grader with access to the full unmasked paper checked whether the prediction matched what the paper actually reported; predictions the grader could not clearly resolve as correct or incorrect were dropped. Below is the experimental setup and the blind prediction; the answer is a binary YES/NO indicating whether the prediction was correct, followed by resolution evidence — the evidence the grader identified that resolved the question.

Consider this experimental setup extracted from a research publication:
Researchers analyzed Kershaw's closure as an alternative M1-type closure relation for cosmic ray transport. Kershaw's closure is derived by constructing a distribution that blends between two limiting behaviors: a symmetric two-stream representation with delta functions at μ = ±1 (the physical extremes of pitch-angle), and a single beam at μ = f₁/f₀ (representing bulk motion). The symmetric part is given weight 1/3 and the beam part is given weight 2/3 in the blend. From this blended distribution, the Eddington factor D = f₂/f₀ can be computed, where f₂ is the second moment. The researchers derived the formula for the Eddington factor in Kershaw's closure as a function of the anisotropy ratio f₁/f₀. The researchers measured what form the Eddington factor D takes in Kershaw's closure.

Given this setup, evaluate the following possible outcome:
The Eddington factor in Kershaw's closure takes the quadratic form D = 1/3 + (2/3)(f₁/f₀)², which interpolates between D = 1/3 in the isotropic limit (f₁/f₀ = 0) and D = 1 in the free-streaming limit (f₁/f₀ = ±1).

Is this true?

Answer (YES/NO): YES